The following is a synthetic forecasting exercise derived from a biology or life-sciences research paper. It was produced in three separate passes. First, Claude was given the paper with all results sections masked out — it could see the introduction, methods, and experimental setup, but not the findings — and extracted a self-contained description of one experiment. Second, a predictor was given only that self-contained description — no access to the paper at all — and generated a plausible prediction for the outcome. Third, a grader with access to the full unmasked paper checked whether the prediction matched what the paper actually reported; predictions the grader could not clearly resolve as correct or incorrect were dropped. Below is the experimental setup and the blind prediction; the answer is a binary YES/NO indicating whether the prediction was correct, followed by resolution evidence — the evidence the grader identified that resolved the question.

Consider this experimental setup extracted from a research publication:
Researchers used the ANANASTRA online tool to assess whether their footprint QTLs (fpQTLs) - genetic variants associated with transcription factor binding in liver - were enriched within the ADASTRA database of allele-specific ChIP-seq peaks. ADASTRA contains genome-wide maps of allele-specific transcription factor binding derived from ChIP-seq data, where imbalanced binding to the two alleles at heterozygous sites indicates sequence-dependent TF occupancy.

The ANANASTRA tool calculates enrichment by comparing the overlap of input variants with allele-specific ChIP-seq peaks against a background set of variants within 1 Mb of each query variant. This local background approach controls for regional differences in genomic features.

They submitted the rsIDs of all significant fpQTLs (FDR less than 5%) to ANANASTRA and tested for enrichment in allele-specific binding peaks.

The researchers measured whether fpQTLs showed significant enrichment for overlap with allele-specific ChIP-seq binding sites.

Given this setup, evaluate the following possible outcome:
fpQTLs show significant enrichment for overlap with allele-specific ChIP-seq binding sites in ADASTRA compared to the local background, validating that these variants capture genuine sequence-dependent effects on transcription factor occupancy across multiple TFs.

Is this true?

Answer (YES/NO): YES